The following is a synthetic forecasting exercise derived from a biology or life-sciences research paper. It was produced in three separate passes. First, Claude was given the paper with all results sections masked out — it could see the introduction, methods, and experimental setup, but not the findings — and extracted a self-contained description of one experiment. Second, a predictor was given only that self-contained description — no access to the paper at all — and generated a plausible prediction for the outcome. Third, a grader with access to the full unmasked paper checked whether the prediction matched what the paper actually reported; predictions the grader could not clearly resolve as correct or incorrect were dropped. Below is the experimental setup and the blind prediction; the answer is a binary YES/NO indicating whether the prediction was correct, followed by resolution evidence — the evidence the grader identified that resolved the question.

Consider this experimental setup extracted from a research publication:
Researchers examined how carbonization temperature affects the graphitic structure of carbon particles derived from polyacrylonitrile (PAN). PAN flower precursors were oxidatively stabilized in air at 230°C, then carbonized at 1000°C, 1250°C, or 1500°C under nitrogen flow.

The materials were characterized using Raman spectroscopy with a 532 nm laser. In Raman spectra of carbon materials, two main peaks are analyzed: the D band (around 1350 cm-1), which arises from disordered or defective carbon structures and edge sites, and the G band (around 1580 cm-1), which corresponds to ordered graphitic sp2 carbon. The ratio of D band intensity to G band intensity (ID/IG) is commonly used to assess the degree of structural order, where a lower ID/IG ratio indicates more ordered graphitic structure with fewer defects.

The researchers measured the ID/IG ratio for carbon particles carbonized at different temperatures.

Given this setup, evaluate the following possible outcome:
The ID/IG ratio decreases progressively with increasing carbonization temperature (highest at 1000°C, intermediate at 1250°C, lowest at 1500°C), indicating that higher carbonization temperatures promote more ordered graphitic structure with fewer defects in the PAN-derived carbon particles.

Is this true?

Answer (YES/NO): NO